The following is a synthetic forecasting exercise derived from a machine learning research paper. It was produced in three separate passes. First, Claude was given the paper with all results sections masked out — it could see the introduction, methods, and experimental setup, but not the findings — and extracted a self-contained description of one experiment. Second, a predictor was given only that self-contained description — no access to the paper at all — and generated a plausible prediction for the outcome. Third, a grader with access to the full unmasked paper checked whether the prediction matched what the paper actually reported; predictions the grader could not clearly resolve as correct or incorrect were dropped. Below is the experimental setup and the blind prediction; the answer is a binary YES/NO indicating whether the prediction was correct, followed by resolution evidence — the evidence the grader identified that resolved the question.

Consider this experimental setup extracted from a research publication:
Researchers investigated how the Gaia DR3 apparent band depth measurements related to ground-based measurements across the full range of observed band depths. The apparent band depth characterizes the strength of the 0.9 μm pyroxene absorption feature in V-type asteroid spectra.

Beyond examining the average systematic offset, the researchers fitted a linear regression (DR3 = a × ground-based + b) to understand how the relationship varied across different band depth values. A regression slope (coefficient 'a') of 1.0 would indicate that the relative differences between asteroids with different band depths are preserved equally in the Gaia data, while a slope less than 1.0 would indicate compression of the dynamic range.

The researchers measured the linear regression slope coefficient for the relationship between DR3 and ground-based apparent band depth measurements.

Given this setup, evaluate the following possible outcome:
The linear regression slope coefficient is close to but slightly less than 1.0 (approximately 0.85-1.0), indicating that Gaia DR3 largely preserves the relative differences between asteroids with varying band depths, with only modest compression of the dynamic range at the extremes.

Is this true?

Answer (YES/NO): NO